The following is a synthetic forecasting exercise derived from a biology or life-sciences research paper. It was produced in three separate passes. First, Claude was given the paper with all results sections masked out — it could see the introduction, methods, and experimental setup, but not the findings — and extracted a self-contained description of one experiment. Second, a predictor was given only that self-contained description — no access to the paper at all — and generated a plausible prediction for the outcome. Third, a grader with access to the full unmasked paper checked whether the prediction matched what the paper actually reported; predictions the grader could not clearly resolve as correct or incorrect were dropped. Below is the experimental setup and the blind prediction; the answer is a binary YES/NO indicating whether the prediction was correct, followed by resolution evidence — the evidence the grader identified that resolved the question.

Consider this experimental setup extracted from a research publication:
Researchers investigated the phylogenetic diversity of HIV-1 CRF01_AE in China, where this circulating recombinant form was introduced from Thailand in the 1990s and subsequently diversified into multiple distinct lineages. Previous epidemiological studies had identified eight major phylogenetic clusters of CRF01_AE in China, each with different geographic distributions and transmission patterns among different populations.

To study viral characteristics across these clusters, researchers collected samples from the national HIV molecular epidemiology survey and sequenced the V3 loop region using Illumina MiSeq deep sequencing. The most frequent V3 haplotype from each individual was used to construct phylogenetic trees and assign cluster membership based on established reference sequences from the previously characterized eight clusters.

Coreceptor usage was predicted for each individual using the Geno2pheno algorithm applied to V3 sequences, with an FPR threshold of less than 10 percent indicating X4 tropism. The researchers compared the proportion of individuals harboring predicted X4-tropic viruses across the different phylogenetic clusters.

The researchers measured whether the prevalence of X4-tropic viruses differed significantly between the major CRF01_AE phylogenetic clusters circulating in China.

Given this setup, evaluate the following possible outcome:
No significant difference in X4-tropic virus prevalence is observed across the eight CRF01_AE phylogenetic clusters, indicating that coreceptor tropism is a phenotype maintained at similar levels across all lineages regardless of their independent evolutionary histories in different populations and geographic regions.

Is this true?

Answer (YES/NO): NO